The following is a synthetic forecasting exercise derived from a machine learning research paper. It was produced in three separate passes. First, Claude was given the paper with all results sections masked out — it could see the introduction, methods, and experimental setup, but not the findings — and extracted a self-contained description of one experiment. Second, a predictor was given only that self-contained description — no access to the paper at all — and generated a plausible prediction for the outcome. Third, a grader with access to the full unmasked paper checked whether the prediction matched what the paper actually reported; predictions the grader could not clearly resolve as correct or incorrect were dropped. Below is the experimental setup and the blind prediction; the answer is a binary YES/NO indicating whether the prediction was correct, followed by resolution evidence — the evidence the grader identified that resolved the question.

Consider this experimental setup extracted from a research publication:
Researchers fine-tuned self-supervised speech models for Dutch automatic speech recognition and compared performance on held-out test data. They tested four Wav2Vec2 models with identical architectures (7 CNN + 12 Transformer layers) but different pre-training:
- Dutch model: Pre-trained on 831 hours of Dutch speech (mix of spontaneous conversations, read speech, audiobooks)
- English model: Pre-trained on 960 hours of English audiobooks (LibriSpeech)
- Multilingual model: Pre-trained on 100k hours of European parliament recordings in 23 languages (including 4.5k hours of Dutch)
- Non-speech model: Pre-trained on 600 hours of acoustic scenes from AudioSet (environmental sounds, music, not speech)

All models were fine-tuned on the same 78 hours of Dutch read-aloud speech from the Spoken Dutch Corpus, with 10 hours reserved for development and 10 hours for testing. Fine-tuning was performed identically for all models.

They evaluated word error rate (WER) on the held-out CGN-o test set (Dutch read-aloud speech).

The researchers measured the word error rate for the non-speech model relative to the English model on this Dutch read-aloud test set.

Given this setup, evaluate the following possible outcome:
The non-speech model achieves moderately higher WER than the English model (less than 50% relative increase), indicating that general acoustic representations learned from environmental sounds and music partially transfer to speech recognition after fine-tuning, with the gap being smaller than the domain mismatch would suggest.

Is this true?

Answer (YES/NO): NO